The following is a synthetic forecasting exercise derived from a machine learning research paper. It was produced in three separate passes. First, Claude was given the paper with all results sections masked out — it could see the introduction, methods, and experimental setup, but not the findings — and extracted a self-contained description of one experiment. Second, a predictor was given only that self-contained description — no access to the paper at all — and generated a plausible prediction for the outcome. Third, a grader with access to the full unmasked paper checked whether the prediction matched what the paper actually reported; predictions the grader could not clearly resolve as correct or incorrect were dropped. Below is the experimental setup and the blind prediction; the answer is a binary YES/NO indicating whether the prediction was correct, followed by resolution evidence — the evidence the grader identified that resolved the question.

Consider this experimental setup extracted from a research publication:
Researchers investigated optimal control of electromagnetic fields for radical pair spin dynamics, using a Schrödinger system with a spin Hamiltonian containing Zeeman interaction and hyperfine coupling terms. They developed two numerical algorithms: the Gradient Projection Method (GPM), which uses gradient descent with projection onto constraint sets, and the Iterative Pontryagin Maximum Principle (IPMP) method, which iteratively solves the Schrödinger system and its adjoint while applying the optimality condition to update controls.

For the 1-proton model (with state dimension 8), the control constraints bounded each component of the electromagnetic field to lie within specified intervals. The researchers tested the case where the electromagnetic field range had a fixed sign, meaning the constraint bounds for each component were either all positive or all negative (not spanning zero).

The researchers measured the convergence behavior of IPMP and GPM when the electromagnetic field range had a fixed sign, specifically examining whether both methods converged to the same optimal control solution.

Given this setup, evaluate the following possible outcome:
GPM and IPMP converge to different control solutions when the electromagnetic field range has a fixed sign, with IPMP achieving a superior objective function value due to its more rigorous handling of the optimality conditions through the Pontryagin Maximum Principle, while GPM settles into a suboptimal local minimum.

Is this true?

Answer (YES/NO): NO